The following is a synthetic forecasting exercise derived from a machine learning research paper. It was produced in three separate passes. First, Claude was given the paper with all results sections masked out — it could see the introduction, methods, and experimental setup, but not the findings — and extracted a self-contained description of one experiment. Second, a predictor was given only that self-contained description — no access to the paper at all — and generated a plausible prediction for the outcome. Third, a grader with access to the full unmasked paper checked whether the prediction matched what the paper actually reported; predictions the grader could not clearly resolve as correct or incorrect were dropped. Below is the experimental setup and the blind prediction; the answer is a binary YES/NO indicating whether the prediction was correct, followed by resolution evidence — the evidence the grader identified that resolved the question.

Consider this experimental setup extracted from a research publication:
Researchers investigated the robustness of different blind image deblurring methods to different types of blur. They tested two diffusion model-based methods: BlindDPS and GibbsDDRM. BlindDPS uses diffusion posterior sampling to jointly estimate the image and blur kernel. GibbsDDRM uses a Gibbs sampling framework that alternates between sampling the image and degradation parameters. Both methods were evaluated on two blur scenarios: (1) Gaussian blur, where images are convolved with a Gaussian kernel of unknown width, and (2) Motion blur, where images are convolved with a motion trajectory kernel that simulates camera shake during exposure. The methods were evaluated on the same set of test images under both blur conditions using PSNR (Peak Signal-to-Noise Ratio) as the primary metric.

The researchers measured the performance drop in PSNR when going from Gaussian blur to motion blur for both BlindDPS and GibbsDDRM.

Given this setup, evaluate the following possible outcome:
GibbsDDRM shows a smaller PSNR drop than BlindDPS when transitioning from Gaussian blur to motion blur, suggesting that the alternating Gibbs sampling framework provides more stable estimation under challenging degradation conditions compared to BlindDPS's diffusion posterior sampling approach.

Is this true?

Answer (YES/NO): YES